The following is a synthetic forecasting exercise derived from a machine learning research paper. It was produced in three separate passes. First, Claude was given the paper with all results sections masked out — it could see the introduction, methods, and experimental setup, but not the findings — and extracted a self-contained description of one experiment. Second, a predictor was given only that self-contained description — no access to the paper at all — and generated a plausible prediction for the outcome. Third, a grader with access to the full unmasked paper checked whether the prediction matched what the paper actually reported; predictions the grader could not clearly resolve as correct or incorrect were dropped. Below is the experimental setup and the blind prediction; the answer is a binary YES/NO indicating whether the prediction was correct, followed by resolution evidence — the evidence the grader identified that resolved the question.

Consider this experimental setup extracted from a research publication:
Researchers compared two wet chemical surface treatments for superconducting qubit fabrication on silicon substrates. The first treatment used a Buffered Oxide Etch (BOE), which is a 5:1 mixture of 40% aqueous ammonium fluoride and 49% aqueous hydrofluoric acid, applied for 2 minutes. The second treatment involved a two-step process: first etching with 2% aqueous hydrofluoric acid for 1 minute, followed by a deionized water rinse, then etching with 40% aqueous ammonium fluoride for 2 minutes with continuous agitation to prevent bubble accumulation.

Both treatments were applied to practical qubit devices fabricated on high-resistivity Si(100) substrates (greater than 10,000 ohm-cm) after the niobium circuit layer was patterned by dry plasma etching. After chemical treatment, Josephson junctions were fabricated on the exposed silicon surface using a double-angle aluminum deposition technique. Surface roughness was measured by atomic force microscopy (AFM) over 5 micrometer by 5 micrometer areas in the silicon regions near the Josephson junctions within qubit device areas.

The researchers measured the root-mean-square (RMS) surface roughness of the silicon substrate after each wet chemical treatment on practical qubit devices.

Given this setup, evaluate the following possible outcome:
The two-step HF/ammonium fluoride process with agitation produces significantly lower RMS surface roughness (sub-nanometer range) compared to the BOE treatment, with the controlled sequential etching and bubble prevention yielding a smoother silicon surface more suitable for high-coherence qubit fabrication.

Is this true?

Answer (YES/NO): NO